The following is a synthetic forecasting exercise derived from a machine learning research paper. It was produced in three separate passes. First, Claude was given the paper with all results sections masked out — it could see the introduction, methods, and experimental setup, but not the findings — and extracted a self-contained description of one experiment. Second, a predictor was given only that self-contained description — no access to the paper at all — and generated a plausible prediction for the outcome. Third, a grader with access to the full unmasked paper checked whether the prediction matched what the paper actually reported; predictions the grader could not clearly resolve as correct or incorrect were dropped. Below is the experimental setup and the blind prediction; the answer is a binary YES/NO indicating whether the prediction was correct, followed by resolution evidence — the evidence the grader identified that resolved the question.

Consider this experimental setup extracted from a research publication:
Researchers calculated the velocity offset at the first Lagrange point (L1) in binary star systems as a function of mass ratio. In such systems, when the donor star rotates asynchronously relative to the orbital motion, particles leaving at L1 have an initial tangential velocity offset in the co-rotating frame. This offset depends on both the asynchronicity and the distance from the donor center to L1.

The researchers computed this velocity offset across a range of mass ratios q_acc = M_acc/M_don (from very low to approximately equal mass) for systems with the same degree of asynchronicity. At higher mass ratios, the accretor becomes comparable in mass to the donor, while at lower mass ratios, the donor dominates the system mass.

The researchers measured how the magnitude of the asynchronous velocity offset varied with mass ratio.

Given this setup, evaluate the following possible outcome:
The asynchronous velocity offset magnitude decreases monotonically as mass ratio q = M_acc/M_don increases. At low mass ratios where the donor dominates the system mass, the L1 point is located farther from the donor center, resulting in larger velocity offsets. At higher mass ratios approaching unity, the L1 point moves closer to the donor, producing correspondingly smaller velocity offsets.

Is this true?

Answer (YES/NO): YES